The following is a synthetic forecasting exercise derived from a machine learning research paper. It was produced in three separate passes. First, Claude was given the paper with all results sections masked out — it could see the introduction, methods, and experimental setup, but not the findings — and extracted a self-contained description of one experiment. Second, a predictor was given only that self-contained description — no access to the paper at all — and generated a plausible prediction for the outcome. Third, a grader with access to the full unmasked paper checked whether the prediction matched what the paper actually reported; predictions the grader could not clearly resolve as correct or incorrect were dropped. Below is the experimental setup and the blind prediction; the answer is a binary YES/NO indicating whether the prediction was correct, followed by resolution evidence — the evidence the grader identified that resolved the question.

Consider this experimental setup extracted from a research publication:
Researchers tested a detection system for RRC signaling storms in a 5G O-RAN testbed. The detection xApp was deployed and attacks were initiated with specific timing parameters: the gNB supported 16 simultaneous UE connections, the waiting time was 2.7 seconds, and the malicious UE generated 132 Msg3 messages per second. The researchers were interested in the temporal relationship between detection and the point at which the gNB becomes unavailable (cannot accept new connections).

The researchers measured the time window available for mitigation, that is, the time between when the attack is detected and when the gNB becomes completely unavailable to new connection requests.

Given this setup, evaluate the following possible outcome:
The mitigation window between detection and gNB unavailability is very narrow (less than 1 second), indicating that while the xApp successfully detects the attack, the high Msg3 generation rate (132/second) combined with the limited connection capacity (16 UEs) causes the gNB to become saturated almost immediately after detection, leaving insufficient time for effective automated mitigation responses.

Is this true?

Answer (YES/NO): NO